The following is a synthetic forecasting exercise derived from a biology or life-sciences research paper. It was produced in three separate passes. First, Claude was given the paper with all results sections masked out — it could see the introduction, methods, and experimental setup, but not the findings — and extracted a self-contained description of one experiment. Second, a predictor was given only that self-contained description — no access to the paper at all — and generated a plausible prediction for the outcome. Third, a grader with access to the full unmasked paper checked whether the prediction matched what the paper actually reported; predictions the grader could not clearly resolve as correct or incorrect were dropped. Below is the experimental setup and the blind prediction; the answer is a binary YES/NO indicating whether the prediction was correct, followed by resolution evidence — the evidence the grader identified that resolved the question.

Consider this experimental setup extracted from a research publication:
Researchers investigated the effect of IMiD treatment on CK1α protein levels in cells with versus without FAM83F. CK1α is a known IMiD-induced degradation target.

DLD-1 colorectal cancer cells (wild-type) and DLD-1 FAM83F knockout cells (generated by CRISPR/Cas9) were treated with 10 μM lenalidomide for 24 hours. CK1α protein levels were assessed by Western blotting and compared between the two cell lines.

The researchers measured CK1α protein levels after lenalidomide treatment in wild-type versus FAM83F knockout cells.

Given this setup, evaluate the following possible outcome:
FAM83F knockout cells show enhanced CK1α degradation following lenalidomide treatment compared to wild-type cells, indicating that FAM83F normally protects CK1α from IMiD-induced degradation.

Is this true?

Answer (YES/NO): NO